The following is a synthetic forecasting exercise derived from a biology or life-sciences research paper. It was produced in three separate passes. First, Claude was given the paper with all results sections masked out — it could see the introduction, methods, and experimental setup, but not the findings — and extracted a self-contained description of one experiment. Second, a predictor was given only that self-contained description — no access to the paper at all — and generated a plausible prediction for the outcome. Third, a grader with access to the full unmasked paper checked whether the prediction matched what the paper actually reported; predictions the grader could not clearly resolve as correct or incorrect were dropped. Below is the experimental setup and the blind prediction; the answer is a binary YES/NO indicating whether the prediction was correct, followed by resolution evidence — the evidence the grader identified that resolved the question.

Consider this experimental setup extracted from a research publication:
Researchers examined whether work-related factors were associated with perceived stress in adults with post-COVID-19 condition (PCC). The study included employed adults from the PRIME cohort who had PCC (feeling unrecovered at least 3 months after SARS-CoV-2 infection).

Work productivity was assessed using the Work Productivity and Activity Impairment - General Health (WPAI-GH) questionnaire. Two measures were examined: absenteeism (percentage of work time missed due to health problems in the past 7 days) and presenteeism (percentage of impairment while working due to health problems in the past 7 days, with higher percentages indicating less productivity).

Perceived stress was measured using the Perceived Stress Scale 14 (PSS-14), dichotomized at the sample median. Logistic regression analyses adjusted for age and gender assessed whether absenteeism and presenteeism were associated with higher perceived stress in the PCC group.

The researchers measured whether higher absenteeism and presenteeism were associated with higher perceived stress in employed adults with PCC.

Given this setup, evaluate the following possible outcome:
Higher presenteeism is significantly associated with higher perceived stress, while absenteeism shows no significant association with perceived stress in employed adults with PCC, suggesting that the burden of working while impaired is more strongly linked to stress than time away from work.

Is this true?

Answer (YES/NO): NO